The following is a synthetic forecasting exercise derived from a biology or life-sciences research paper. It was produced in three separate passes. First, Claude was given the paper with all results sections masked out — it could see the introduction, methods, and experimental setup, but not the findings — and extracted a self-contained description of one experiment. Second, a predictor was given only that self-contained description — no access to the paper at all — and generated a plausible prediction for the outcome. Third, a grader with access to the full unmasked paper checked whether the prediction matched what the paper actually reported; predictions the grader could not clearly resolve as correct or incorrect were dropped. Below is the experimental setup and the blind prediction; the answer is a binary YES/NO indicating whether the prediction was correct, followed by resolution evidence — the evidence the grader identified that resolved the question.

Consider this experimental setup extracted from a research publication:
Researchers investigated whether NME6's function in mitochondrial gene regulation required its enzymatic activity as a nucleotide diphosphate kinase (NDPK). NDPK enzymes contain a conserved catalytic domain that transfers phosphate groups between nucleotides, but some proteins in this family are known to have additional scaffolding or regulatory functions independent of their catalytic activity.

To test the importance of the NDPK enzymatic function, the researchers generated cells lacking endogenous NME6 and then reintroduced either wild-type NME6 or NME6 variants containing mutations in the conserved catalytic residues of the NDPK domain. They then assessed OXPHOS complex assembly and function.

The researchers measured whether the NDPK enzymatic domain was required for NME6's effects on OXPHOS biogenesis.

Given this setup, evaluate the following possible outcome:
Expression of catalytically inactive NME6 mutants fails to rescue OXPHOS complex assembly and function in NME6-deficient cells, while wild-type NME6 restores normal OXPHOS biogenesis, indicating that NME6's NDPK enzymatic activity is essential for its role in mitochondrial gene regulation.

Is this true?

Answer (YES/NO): YES